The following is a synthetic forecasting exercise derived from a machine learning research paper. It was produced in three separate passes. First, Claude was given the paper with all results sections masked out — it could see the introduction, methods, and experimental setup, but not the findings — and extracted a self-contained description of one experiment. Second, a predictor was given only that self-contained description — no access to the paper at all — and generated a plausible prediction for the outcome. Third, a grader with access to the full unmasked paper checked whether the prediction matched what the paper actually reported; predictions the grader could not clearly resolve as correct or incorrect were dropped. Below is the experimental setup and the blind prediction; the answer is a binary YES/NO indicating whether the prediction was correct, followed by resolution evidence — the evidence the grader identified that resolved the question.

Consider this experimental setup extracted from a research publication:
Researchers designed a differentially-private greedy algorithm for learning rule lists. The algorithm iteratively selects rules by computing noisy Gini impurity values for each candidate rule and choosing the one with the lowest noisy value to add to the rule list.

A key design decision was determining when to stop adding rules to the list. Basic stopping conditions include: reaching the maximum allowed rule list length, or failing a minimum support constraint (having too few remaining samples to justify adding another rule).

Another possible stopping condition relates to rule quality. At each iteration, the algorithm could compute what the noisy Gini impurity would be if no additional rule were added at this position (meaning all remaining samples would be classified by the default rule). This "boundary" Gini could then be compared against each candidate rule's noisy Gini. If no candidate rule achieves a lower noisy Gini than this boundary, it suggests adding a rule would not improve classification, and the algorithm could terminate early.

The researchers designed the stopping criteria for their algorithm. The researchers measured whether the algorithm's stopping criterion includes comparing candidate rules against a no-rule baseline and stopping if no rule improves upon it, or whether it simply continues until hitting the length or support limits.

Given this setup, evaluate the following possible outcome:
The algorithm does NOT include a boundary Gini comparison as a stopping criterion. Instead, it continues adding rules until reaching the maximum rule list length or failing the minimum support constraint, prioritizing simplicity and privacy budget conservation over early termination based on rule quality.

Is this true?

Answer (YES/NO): NO